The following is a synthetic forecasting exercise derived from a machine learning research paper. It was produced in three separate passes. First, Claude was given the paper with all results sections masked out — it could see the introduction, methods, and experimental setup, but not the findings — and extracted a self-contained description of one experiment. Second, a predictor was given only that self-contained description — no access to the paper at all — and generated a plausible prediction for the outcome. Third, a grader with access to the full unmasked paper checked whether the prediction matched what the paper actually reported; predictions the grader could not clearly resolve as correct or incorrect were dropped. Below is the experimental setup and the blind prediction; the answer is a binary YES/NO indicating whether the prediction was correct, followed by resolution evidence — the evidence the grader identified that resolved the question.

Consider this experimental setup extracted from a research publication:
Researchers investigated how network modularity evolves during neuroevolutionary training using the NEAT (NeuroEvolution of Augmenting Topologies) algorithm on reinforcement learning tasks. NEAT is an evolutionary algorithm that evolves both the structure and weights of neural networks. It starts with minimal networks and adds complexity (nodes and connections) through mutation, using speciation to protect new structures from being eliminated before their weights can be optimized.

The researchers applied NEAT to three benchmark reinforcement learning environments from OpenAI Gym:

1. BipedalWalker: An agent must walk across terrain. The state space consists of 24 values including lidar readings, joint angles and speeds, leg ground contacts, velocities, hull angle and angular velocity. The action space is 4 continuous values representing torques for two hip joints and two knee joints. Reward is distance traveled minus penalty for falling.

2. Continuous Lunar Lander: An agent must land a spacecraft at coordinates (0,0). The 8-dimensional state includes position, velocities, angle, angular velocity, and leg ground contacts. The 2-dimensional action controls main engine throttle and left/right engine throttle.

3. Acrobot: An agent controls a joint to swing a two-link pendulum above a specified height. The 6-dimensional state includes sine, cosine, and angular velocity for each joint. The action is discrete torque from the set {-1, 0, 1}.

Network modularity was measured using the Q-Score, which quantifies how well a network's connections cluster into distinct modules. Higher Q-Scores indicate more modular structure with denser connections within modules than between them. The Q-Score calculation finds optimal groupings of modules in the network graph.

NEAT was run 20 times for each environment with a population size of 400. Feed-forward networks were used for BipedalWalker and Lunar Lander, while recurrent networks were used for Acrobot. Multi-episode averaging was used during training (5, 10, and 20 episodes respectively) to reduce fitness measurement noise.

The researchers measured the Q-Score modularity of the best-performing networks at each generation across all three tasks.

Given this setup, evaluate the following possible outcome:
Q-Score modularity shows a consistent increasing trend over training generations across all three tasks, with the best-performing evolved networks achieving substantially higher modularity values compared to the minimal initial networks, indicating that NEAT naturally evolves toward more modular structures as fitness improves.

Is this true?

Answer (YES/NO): NO